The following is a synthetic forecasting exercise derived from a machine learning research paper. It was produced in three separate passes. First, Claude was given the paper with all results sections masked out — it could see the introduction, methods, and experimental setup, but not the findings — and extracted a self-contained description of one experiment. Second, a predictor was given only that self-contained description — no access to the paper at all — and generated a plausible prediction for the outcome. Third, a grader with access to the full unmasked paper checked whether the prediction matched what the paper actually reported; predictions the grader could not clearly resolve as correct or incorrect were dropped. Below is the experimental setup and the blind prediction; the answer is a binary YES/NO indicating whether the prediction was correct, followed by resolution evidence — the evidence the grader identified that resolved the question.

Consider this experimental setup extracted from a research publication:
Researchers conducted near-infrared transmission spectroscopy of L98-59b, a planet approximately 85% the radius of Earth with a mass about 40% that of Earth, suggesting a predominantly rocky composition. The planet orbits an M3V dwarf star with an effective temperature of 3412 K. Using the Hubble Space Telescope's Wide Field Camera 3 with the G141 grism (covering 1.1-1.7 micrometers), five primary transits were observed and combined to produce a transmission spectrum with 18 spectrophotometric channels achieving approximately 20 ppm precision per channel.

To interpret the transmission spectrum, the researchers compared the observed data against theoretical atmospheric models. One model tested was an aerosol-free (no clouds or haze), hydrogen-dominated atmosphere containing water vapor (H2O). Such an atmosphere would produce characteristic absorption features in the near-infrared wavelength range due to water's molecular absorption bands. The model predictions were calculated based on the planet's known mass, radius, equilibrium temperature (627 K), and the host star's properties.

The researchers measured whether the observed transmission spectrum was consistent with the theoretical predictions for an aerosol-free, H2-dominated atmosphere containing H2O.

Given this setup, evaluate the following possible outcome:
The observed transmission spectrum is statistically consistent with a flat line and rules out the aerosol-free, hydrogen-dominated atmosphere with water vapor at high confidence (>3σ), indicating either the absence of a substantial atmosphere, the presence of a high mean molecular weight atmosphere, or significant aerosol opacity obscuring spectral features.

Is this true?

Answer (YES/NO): YES